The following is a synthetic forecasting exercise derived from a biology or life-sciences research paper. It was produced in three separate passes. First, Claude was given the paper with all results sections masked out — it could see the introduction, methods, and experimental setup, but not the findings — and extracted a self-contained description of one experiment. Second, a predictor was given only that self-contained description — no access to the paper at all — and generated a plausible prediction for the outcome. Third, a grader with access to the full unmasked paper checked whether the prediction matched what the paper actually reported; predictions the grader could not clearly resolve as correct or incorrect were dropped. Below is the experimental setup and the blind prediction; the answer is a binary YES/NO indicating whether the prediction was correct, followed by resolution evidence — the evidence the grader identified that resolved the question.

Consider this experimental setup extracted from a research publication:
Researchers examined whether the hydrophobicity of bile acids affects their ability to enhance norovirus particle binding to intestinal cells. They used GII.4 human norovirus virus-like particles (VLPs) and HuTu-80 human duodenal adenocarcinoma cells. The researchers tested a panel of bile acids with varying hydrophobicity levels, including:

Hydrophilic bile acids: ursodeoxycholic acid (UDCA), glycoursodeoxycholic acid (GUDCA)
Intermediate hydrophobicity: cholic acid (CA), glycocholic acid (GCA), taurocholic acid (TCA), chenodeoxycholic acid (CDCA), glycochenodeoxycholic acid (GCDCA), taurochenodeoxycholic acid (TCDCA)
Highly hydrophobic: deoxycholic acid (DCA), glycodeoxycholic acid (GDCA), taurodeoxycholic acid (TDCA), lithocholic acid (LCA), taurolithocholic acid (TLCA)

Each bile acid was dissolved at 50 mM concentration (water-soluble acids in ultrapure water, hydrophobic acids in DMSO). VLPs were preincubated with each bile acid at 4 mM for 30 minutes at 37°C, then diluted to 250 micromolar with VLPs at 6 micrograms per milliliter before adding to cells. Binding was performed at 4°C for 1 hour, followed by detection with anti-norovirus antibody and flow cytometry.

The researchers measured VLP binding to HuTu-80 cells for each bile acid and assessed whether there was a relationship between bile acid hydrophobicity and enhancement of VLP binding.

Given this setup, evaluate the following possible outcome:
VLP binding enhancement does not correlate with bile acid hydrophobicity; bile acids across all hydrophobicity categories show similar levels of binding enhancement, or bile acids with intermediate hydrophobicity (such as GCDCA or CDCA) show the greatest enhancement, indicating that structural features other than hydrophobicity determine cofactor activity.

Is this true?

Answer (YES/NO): NO